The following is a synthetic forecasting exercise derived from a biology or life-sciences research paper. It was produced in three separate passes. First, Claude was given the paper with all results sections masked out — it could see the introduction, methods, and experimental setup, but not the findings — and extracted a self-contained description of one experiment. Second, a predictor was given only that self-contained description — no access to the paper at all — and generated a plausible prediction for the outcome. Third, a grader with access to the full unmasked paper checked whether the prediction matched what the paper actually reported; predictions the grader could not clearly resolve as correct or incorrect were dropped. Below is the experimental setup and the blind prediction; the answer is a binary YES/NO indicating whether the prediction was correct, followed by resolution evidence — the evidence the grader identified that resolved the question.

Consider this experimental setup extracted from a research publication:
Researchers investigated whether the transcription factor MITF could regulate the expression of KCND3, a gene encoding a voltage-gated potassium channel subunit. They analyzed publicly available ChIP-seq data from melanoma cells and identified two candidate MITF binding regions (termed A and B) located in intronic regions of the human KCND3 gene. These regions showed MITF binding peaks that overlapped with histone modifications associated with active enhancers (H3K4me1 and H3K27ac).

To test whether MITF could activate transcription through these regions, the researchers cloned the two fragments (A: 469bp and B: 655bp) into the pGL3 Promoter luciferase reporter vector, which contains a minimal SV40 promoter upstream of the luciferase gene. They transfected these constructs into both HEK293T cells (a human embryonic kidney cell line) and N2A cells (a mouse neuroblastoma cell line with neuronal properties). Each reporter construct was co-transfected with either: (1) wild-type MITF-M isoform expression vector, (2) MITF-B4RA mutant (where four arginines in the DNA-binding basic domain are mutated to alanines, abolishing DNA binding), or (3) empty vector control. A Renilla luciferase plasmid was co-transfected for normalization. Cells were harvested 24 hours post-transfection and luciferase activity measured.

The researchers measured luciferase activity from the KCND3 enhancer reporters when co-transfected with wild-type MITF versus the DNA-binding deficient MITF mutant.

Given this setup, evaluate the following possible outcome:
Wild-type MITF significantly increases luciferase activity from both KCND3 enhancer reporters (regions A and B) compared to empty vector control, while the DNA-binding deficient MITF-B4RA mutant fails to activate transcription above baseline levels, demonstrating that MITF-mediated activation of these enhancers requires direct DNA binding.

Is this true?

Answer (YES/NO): NO